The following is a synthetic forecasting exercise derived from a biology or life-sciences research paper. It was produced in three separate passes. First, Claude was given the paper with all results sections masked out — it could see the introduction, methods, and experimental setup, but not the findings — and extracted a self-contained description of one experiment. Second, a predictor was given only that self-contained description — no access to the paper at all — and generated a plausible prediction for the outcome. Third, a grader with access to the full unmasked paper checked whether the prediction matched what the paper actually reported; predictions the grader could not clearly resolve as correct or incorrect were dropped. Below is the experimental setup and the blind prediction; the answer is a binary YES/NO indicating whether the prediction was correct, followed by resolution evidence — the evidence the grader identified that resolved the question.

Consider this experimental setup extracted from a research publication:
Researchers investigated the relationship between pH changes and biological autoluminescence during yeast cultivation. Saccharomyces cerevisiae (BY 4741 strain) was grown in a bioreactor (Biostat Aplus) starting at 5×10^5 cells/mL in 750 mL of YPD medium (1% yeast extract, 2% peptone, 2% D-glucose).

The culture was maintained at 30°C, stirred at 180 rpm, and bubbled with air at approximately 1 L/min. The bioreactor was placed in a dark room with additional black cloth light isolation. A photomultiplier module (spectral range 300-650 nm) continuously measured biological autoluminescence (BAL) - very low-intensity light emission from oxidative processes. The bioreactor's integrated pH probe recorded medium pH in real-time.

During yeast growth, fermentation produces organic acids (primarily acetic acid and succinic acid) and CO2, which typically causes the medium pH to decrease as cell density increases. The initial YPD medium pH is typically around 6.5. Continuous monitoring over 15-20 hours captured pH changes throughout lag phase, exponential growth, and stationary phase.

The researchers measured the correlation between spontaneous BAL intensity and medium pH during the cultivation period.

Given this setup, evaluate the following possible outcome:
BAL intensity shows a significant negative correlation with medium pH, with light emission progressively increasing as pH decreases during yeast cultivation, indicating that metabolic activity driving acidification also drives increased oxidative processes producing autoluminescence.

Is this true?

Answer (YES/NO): NO